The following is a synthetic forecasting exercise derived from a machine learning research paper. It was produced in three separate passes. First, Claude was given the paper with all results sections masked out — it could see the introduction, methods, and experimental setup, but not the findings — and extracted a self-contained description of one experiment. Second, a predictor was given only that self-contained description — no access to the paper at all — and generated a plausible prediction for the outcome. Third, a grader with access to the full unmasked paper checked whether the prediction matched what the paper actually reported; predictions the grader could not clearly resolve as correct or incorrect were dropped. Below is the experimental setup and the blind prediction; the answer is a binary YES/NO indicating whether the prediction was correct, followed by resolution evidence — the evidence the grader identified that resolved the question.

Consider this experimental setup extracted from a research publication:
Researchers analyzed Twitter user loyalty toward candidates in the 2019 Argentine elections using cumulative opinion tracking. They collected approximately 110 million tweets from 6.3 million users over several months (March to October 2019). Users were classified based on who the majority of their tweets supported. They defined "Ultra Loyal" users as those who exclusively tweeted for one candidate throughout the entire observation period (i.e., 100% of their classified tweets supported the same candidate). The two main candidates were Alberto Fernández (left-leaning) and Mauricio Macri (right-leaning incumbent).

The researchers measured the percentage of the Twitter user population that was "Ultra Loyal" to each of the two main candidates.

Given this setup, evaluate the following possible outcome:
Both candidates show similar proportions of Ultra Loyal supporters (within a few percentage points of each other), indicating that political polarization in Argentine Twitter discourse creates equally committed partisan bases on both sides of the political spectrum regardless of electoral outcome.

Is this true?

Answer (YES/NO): NO